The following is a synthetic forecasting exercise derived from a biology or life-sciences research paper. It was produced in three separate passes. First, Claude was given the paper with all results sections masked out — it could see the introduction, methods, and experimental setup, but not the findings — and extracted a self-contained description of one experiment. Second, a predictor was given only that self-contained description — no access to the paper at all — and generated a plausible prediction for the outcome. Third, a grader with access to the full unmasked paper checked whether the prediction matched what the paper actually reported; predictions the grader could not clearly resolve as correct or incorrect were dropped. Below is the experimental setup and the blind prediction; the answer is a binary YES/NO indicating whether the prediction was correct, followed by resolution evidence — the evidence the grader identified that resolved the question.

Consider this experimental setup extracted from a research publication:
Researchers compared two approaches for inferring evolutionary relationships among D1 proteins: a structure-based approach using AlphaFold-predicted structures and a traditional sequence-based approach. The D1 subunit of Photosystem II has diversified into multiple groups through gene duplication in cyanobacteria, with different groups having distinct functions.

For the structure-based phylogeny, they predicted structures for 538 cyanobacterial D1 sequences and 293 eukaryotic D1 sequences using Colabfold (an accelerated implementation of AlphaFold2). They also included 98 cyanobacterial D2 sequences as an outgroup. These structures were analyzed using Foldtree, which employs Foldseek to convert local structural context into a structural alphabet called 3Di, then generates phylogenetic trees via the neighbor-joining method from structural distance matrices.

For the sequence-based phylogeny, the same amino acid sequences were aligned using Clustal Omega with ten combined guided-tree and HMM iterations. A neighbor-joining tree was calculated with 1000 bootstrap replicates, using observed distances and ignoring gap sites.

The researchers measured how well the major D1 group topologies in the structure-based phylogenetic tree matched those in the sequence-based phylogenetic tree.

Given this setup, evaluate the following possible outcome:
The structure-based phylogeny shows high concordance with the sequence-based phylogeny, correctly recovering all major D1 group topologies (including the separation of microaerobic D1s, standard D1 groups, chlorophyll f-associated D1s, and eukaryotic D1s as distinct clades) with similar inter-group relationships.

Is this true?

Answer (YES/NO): NO